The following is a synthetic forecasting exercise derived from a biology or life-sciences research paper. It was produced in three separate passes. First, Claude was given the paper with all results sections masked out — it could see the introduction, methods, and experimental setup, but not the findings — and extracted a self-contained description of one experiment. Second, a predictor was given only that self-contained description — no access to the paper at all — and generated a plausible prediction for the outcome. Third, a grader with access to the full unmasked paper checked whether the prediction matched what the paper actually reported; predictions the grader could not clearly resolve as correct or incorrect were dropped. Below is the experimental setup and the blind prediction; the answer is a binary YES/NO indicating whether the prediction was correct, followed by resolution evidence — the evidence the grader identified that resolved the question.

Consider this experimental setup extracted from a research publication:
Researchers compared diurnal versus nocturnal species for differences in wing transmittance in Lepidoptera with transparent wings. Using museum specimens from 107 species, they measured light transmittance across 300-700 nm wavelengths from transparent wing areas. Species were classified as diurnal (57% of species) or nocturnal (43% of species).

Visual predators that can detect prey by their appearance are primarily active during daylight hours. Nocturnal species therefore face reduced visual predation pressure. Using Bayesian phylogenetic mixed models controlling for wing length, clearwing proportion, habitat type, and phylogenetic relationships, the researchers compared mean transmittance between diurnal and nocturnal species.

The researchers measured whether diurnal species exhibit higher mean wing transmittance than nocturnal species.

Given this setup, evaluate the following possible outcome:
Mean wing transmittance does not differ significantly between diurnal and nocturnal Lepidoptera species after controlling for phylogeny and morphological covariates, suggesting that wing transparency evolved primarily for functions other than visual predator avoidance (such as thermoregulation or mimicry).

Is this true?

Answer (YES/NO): NO